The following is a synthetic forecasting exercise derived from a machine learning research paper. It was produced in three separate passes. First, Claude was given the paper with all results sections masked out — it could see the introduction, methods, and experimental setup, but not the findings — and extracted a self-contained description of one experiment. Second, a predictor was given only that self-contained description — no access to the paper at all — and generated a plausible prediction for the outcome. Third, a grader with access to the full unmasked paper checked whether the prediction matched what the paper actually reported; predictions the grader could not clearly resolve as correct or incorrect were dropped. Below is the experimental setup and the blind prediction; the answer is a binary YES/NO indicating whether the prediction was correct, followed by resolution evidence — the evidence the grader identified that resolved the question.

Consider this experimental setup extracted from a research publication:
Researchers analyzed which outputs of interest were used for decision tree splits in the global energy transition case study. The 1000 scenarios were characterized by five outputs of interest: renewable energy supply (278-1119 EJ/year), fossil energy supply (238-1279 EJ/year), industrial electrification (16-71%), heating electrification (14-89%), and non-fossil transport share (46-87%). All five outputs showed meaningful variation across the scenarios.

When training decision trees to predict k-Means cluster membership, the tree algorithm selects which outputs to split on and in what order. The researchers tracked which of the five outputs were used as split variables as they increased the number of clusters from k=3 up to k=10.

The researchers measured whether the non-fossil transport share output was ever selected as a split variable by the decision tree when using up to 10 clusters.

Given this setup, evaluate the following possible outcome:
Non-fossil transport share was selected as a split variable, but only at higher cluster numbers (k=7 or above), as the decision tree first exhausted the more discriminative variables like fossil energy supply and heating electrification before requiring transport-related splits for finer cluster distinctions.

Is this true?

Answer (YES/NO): NO